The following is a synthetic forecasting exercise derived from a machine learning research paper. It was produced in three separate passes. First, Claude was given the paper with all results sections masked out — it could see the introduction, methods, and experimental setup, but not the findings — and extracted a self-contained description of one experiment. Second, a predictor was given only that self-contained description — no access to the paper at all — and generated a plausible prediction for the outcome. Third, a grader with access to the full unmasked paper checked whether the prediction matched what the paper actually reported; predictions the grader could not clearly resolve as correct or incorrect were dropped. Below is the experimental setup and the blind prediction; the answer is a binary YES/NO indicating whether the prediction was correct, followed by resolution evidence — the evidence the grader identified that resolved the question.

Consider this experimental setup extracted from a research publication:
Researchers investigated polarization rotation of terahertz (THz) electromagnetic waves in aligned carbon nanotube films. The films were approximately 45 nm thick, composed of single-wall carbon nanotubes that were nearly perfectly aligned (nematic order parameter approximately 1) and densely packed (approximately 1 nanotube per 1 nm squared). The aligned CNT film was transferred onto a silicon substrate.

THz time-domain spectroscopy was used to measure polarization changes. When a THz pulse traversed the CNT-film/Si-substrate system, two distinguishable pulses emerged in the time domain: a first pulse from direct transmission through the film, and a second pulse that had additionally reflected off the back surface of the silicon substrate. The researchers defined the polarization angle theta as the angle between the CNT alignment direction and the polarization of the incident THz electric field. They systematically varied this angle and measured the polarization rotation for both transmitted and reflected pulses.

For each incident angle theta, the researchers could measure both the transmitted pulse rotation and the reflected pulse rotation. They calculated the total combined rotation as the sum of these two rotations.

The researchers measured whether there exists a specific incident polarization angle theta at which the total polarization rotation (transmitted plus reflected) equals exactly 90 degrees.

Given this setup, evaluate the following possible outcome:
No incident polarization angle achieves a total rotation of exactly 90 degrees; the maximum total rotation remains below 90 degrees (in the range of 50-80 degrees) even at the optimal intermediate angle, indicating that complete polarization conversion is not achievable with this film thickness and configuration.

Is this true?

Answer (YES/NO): NO